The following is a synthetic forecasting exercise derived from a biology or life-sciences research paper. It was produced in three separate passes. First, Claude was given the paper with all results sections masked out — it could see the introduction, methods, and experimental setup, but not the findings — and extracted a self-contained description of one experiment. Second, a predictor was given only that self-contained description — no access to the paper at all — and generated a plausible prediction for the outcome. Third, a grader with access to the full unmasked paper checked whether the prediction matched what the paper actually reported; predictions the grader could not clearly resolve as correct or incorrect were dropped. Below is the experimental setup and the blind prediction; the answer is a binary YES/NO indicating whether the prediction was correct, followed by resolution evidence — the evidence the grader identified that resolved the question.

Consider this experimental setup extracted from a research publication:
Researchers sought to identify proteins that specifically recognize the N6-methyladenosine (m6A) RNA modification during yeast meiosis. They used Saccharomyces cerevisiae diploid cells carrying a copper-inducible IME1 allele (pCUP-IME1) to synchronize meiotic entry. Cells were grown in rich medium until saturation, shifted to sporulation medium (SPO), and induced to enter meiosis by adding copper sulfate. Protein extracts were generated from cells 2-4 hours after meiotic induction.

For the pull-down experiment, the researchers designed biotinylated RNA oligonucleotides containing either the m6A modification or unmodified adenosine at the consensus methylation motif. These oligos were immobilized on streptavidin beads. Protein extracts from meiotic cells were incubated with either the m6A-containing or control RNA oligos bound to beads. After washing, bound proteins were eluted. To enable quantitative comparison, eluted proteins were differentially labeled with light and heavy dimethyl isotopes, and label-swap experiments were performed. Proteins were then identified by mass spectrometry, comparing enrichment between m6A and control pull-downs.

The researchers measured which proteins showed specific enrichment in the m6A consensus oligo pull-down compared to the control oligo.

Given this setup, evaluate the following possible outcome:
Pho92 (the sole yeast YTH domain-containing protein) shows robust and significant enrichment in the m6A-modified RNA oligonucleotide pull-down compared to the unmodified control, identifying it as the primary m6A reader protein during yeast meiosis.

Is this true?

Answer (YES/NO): YES